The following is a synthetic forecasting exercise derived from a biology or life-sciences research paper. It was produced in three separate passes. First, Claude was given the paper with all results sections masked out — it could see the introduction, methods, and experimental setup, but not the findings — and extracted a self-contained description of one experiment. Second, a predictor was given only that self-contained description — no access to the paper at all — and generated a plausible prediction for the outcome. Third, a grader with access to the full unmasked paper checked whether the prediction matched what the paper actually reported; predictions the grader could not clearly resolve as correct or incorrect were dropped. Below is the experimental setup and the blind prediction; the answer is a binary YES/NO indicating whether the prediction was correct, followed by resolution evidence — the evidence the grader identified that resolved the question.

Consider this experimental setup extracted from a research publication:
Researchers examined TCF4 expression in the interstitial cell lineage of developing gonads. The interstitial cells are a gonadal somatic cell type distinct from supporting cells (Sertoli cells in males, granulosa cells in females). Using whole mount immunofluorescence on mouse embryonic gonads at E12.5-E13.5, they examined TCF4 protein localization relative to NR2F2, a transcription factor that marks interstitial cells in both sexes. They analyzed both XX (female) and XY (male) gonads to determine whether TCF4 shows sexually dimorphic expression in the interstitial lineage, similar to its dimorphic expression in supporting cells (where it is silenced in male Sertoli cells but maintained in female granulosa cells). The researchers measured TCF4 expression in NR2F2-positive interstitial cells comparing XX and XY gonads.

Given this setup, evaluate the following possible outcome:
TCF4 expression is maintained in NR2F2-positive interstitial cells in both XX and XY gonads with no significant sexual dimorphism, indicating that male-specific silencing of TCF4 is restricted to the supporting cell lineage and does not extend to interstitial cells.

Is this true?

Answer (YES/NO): YES